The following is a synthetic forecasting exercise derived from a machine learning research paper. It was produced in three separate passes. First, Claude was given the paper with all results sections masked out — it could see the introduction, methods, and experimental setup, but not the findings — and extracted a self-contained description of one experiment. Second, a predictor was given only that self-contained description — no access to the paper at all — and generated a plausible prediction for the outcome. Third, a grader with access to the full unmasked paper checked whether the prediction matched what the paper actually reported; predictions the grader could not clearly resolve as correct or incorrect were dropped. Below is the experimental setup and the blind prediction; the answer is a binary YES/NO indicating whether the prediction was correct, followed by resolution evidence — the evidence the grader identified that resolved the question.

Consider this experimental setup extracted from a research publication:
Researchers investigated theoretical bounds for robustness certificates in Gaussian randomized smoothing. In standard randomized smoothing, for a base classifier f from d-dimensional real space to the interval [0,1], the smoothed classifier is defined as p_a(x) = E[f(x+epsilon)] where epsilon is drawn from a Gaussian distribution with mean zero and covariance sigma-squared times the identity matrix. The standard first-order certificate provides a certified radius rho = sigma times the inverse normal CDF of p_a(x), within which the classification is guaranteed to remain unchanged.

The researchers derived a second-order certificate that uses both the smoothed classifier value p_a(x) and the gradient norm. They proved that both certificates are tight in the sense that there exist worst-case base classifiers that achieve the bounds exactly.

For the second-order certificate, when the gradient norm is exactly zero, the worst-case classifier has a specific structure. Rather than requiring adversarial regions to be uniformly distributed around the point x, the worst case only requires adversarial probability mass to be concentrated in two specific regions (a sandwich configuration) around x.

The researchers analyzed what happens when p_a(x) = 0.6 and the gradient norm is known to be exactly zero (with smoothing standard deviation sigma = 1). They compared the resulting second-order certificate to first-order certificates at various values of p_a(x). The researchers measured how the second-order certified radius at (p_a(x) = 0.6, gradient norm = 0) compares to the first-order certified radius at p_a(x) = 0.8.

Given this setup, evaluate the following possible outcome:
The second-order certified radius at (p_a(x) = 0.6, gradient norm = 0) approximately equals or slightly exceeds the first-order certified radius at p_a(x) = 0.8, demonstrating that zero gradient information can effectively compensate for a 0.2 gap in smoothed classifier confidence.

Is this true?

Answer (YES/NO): NO